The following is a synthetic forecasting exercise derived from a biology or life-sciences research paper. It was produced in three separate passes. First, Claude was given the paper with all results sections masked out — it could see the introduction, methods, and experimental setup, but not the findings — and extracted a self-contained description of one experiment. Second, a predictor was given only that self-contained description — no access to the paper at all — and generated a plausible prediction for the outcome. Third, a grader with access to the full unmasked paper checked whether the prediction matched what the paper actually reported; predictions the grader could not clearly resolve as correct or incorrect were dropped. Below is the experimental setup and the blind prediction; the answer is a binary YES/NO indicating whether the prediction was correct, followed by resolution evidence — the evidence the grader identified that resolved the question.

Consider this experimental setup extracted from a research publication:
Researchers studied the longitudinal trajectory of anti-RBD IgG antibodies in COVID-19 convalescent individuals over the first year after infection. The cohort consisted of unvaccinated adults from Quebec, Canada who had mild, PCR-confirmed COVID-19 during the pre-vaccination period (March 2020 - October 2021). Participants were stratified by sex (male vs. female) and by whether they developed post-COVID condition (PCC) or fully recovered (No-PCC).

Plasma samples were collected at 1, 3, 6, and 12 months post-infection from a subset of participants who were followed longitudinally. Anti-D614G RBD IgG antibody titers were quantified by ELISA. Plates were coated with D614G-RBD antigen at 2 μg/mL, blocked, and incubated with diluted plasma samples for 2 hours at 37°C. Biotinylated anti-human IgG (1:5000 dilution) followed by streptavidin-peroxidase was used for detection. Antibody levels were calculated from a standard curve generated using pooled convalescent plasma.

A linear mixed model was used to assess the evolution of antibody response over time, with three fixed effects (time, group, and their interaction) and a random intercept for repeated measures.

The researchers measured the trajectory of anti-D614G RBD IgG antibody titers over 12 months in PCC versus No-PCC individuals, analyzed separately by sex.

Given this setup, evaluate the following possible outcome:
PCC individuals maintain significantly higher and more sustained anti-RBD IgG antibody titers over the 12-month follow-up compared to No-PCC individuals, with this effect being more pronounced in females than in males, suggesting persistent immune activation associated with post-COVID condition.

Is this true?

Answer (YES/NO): NO